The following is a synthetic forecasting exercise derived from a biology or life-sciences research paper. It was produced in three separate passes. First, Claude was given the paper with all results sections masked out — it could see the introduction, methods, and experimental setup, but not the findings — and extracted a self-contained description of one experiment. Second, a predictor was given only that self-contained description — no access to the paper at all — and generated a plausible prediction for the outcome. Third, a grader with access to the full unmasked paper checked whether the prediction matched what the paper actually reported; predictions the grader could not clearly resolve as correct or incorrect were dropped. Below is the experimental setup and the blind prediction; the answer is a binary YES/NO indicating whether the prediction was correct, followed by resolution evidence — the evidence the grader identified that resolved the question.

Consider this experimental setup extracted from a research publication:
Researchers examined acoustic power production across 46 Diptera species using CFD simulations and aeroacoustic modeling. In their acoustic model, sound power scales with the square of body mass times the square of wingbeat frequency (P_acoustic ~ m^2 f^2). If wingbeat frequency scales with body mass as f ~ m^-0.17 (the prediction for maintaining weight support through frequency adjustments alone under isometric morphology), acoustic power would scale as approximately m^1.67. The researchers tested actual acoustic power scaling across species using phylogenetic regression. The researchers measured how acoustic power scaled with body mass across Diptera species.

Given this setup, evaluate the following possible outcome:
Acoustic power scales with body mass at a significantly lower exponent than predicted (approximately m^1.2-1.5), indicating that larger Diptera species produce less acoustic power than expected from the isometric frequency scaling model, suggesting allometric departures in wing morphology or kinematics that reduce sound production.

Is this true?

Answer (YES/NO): NO